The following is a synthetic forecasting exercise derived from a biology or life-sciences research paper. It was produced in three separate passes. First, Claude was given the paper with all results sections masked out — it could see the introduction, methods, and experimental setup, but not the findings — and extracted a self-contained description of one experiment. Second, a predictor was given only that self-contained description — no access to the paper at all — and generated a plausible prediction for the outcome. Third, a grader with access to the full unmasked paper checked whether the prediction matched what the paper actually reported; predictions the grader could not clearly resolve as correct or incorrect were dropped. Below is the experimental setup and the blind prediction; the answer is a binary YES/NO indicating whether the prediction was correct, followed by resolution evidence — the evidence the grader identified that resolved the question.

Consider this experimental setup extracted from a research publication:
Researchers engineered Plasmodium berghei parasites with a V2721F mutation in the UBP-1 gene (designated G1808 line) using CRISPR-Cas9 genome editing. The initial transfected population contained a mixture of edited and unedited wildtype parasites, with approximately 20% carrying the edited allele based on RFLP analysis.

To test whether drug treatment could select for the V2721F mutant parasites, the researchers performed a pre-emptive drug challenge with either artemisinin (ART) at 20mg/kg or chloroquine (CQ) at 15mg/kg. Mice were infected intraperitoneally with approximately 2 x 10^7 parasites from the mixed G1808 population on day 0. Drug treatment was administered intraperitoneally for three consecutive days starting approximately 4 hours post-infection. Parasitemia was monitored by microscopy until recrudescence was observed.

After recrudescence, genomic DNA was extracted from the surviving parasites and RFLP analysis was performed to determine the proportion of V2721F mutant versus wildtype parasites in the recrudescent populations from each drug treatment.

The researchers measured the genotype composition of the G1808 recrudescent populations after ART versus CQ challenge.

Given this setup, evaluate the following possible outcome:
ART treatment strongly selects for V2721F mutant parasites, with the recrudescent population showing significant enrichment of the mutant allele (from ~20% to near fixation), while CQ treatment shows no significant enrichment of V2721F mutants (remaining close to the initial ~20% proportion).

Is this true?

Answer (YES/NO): NO